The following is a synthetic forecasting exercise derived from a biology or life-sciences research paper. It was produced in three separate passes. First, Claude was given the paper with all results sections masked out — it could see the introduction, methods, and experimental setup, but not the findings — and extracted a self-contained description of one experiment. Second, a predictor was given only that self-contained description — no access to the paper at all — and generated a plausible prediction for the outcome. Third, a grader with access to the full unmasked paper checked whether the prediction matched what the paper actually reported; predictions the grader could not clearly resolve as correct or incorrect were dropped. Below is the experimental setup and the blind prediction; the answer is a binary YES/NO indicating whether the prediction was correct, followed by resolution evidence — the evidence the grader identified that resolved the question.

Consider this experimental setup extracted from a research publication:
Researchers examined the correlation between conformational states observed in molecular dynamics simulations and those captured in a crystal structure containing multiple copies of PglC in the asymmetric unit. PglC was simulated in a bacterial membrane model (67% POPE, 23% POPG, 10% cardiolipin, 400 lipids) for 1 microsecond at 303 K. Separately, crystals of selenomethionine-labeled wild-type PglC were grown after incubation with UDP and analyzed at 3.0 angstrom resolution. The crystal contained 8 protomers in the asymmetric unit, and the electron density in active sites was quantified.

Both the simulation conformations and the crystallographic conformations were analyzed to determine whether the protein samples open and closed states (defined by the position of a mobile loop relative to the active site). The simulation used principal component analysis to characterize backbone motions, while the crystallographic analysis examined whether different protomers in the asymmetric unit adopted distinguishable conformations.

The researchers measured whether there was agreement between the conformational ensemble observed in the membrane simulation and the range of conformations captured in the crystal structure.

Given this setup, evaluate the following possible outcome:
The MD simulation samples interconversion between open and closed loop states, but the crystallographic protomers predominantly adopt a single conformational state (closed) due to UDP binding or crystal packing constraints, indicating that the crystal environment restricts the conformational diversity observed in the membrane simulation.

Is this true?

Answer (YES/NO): NO